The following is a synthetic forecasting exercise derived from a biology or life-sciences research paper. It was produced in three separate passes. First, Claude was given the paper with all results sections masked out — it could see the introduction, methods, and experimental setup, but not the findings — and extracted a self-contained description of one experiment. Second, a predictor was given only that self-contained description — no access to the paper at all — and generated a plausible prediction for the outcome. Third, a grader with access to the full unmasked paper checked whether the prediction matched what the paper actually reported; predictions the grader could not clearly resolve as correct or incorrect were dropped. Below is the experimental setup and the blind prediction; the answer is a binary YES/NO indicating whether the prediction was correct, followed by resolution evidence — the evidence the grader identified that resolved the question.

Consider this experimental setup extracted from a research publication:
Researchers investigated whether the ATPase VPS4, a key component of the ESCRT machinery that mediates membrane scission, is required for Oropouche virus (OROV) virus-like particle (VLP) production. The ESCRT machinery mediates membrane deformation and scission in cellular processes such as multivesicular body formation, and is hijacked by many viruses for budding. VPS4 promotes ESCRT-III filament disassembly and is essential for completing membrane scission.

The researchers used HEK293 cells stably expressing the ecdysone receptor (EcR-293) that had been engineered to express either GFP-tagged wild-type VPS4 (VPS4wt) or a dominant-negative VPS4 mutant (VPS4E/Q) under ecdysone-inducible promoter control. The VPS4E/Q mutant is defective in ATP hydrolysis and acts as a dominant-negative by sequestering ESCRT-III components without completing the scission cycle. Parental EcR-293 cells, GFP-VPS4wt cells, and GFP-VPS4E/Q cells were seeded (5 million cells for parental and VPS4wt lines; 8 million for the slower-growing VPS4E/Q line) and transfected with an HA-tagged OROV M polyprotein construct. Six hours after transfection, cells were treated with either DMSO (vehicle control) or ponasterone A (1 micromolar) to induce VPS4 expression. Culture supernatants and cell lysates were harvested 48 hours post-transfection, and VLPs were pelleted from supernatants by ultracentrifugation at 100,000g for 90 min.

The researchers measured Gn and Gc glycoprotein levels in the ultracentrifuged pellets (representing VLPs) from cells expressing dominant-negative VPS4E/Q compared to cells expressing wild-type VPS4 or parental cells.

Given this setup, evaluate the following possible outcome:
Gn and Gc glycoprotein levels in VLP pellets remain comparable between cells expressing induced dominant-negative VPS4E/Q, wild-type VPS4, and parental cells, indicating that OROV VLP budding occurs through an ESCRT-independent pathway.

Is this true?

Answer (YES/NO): NO